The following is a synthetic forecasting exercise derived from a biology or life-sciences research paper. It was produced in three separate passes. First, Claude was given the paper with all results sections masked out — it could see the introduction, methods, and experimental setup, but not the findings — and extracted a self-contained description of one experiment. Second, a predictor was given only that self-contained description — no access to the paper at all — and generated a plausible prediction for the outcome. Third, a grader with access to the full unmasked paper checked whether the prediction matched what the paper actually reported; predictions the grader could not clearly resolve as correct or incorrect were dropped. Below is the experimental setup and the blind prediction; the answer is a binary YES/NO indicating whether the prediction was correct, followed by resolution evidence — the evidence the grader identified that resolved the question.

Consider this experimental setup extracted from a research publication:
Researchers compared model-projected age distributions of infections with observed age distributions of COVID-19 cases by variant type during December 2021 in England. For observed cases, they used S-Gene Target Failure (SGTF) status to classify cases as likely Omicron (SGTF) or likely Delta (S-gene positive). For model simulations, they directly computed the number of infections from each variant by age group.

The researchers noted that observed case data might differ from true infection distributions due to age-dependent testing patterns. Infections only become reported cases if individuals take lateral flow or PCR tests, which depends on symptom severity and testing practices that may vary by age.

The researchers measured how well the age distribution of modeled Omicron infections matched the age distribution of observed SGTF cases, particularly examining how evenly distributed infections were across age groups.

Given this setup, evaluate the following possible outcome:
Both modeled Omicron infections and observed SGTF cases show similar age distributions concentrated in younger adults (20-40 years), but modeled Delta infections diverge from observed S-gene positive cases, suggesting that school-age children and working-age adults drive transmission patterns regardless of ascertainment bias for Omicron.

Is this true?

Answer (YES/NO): NO